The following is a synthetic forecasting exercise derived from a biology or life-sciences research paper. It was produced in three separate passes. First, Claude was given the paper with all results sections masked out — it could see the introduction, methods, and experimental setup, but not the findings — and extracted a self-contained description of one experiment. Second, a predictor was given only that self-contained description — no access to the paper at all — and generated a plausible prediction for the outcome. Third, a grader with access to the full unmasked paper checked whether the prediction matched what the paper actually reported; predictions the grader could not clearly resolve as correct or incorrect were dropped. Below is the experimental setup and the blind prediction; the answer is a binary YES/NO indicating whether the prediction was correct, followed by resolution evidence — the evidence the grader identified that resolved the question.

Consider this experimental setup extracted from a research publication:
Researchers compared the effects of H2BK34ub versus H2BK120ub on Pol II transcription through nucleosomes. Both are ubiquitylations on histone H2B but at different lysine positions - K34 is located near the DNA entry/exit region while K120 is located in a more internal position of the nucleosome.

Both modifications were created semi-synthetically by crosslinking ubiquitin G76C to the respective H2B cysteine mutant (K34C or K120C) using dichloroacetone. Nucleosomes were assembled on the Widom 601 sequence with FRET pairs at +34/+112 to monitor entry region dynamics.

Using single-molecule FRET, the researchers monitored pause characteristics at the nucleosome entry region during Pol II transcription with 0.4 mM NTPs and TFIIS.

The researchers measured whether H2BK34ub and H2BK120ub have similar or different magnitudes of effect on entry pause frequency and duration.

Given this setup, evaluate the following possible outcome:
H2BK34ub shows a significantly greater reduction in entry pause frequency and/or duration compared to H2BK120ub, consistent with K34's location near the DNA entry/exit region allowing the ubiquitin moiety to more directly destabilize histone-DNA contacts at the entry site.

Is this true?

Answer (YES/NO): YES